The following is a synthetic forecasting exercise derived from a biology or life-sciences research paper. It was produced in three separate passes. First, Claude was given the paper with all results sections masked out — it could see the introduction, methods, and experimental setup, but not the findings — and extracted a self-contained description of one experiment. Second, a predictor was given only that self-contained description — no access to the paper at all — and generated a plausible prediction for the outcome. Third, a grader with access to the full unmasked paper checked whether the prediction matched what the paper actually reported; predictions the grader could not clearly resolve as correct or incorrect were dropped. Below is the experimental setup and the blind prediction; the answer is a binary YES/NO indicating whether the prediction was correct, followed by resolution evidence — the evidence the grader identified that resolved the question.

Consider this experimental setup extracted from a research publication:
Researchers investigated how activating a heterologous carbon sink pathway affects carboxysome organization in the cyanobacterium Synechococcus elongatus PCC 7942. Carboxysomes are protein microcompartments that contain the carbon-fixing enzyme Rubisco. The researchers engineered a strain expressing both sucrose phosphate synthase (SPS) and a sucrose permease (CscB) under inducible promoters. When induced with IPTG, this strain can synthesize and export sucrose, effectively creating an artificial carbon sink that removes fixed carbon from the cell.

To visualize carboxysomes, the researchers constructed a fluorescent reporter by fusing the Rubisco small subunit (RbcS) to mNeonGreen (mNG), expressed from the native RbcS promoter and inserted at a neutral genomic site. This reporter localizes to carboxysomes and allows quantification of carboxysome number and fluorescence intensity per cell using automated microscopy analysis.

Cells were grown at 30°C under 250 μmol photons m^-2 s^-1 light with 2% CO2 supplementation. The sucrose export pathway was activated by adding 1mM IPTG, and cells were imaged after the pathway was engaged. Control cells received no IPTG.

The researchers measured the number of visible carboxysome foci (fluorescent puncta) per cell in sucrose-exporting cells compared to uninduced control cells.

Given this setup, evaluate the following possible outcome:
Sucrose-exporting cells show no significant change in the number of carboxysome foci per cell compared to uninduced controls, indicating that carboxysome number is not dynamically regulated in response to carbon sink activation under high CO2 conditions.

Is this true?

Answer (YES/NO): NO